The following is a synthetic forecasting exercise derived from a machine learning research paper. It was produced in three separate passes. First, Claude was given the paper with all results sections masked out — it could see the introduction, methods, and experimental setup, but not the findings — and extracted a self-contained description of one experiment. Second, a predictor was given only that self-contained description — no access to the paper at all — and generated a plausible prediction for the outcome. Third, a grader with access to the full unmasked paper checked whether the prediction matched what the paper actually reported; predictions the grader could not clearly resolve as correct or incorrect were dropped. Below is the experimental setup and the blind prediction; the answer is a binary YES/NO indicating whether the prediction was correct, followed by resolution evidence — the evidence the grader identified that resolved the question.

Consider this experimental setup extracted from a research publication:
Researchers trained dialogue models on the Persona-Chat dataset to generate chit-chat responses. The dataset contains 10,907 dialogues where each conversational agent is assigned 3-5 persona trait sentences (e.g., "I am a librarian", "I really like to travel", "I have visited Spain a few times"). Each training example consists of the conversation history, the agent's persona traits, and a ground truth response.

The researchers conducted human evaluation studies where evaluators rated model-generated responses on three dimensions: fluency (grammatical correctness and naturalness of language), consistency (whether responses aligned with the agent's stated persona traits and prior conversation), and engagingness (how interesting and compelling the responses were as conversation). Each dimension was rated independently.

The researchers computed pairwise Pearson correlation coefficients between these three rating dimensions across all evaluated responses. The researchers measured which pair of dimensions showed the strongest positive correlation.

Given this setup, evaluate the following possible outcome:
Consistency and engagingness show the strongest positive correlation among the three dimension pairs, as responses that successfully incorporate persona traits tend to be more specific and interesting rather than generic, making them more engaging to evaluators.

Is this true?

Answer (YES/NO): YES